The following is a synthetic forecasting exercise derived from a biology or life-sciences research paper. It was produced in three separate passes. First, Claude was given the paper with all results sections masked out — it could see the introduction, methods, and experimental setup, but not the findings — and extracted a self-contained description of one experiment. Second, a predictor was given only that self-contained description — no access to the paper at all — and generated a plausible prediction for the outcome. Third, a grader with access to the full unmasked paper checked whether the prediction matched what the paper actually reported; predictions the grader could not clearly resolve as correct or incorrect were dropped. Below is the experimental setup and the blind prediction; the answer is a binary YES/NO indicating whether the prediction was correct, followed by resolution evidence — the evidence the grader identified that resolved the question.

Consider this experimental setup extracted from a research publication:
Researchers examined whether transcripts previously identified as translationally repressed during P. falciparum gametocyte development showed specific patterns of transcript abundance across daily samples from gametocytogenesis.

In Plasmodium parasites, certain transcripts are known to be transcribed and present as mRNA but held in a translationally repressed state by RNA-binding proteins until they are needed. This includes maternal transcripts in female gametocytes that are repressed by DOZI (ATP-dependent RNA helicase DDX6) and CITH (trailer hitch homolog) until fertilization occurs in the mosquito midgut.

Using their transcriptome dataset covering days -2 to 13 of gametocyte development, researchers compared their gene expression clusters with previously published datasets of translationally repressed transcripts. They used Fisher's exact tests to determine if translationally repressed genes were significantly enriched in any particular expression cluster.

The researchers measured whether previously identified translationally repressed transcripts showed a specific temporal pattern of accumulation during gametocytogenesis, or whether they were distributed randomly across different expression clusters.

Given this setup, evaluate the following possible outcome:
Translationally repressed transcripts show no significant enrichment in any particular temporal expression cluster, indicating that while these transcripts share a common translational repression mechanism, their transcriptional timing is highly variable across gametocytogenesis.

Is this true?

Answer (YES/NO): NO